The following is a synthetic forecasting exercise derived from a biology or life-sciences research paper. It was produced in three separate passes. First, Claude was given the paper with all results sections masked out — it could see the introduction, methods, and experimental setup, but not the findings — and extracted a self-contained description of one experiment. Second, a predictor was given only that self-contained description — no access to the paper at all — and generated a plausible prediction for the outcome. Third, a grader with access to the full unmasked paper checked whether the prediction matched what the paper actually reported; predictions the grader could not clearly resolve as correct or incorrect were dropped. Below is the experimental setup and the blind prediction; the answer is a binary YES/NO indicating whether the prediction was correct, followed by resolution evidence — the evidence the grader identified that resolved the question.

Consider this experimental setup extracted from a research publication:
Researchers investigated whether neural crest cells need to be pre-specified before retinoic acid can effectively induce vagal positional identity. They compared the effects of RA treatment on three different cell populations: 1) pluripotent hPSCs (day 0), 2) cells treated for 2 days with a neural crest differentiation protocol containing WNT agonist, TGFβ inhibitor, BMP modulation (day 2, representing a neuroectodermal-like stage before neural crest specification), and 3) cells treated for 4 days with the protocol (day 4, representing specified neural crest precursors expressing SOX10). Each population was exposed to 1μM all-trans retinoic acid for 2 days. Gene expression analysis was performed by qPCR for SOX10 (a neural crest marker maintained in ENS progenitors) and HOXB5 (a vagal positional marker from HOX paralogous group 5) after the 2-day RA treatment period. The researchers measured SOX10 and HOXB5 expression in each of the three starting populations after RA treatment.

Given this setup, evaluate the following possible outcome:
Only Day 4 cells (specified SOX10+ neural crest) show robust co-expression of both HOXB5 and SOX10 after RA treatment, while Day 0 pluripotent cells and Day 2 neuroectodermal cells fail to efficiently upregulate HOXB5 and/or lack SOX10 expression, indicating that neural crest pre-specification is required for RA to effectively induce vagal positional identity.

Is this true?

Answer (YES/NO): YES